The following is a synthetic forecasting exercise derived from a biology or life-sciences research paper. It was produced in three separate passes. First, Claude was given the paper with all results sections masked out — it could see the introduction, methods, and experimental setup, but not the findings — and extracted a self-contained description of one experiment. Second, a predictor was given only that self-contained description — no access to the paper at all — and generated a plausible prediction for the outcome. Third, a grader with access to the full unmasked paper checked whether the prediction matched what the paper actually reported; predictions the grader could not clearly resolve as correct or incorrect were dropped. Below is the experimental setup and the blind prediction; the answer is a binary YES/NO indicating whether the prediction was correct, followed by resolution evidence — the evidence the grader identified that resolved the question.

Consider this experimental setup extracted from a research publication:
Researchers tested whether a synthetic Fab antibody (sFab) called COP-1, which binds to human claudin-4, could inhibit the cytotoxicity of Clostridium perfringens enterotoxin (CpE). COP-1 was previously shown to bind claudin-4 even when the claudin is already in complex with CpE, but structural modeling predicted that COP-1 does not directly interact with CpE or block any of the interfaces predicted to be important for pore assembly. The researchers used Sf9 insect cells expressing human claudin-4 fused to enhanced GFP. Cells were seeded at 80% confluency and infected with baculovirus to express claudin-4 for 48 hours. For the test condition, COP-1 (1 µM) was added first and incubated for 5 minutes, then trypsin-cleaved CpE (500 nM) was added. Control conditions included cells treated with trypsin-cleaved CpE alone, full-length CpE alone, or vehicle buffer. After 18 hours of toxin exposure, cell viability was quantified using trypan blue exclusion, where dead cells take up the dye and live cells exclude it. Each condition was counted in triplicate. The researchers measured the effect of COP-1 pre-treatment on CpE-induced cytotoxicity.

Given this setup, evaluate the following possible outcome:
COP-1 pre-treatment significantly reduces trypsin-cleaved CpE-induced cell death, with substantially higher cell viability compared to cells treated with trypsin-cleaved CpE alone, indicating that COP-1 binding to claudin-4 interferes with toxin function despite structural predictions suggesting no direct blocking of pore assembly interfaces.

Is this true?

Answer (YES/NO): NO